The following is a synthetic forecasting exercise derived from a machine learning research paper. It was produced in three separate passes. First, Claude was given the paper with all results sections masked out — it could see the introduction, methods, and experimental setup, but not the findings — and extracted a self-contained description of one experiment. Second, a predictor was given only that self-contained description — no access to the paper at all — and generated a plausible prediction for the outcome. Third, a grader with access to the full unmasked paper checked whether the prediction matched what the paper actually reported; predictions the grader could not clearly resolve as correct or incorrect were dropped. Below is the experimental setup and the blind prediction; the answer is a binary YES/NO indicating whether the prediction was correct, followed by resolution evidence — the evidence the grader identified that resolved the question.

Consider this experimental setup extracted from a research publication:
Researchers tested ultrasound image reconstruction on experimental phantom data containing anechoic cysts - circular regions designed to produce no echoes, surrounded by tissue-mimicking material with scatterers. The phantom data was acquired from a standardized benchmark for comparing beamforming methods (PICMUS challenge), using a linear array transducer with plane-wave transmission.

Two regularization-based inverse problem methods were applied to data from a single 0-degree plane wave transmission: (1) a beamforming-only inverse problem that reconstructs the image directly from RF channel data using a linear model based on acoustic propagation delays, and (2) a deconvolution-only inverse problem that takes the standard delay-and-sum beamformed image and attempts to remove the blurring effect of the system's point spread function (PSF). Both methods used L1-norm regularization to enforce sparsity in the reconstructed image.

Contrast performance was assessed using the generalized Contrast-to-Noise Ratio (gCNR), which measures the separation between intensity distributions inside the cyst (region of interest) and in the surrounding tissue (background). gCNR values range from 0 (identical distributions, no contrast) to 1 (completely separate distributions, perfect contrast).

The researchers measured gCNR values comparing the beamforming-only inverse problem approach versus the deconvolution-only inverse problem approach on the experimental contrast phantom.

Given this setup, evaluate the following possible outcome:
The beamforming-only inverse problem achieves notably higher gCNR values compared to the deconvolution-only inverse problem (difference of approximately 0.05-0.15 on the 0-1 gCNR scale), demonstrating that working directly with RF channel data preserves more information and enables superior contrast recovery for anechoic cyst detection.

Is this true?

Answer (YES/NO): NO